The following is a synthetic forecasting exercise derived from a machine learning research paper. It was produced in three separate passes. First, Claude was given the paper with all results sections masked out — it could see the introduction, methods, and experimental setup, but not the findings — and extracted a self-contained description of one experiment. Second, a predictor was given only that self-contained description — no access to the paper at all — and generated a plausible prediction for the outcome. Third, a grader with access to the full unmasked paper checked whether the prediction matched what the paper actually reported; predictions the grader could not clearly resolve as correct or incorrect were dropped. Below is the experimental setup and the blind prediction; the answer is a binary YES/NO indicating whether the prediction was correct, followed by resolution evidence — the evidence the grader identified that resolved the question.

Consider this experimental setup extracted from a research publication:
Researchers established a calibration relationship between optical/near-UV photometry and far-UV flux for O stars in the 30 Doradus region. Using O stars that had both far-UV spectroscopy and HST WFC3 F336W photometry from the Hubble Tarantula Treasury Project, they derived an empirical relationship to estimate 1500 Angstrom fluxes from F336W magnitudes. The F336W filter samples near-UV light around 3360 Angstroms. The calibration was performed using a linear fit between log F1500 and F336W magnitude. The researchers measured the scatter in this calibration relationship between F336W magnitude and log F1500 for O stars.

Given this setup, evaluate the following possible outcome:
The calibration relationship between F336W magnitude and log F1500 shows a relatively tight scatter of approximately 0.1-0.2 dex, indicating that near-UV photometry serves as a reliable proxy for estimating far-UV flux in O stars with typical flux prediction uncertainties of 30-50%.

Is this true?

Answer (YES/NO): YES